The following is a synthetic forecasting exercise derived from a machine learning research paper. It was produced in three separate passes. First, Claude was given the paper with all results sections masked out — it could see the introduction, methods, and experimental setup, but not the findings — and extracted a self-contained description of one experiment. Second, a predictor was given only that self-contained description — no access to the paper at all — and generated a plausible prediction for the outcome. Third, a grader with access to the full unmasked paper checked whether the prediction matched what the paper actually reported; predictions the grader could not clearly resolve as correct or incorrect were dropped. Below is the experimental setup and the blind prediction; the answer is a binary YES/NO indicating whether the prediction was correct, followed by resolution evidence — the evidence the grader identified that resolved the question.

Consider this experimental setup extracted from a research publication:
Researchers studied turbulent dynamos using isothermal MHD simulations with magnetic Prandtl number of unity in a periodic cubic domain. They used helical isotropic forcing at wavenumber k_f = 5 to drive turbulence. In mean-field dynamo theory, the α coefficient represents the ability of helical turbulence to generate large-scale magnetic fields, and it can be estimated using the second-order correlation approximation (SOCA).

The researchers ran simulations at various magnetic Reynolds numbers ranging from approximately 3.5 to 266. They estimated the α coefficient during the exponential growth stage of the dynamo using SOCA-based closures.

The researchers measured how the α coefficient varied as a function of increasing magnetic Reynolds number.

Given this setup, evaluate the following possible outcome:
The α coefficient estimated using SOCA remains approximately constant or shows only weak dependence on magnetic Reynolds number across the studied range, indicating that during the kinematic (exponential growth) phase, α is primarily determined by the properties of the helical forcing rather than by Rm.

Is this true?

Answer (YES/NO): NO